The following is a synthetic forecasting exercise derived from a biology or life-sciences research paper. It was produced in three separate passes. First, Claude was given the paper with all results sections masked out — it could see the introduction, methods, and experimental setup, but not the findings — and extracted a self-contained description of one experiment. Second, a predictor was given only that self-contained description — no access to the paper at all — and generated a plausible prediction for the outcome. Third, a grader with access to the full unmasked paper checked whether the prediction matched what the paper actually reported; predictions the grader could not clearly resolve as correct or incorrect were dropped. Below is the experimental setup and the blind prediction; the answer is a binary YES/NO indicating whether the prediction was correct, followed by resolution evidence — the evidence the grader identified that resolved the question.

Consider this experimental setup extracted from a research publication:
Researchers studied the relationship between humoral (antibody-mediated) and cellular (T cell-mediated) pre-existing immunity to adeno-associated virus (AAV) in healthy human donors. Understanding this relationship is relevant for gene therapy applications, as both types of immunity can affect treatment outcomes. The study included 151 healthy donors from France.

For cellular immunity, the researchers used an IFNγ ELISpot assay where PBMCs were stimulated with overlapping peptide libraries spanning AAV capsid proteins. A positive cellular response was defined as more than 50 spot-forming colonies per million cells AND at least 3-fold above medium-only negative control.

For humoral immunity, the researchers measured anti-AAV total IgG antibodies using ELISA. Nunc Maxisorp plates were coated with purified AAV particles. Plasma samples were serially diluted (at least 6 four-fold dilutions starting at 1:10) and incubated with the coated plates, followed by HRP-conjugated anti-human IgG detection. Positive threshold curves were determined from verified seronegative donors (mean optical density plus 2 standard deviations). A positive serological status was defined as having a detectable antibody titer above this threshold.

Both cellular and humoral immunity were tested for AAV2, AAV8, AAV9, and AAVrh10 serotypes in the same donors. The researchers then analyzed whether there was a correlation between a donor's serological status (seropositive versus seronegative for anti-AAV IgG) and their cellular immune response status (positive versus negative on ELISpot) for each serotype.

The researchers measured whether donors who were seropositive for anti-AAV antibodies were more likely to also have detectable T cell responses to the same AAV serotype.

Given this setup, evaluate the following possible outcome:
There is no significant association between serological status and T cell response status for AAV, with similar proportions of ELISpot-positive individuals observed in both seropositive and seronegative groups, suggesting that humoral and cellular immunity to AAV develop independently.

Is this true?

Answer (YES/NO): YES